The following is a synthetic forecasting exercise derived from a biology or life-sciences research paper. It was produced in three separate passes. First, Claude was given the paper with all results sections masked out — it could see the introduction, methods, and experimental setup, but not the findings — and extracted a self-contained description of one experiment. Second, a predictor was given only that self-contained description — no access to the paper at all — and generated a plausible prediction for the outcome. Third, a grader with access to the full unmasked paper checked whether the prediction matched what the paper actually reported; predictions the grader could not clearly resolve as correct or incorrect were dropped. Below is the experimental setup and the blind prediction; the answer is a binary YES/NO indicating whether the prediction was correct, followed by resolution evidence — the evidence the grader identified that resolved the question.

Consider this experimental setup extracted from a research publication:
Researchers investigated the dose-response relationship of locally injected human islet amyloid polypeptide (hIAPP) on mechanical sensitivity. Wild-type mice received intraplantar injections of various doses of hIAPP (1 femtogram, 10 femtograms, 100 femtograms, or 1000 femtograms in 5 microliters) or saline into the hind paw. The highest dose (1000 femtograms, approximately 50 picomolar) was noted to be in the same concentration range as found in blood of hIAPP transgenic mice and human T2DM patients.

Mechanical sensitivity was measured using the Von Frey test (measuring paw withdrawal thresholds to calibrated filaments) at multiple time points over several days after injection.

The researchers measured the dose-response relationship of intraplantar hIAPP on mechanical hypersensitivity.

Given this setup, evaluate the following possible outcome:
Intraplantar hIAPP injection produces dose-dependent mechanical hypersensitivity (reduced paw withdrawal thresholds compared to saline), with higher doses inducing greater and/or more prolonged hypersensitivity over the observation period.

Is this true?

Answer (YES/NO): YES